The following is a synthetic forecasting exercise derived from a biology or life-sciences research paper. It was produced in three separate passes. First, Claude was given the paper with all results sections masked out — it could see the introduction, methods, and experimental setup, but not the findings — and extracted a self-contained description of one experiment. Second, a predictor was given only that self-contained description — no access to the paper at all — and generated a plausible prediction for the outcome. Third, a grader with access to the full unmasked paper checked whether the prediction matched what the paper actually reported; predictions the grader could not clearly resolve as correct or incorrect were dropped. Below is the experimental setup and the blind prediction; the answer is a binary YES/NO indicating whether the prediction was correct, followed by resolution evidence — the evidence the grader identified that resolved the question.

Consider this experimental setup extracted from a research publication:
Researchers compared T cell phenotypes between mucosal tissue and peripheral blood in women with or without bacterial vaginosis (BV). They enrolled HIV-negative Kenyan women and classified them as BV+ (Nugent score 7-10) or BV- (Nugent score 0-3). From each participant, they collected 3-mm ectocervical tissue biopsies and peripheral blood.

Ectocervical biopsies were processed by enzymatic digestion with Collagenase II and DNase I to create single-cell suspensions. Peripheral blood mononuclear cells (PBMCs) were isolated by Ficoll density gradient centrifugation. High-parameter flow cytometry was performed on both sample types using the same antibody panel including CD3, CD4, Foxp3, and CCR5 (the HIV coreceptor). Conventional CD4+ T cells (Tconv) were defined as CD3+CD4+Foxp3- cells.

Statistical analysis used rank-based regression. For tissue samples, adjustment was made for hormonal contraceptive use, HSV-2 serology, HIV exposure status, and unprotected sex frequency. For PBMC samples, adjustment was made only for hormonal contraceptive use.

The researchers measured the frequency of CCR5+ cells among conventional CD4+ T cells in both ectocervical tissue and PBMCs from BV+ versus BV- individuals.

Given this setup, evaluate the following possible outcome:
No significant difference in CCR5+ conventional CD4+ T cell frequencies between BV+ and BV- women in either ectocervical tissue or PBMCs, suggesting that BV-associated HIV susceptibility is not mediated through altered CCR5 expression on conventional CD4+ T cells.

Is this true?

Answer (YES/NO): NO